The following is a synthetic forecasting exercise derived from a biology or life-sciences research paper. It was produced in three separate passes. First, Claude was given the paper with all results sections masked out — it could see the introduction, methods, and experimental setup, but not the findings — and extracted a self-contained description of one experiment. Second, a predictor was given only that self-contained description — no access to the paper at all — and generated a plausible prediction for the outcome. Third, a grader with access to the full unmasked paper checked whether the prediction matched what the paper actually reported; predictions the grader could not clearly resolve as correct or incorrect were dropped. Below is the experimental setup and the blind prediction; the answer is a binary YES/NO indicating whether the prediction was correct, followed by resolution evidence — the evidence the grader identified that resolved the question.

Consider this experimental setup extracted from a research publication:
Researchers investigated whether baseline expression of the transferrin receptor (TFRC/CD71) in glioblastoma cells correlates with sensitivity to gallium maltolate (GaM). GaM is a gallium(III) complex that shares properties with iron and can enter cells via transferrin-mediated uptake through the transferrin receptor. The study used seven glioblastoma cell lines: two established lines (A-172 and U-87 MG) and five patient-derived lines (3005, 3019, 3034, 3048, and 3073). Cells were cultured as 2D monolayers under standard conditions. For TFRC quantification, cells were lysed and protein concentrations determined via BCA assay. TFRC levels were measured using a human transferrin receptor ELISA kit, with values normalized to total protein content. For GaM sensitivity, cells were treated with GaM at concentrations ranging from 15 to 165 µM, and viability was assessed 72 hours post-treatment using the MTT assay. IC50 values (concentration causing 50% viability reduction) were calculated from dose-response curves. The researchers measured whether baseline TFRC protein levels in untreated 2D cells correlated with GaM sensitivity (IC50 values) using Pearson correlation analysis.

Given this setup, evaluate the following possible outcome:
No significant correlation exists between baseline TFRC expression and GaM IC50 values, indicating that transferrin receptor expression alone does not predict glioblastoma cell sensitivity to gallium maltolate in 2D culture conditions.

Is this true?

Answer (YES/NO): NO